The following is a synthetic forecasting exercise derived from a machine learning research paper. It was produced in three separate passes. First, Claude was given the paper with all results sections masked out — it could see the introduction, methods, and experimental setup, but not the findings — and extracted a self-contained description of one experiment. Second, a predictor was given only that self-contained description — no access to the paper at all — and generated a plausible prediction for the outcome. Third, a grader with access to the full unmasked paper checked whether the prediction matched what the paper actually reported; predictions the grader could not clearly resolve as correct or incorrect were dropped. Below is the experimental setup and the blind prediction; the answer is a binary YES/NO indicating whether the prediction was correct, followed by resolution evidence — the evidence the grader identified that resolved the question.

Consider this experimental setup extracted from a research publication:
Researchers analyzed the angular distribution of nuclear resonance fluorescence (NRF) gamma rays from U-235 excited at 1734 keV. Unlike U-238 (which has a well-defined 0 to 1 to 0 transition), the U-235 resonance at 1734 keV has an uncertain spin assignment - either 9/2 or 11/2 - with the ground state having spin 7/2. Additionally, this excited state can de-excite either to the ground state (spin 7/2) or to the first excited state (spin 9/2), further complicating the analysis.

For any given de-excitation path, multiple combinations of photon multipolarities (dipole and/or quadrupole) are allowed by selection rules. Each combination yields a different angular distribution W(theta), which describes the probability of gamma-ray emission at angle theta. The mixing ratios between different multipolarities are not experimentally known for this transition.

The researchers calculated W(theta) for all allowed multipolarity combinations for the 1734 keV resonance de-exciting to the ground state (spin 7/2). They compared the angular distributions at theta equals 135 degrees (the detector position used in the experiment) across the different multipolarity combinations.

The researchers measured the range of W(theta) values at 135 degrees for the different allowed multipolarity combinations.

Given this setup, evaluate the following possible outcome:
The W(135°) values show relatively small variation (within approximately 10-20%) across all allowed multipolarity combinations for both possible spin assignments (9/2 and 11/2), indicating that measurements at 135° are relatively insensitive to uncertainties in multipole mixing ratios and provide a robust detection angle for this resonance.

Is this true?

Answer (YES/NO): YES